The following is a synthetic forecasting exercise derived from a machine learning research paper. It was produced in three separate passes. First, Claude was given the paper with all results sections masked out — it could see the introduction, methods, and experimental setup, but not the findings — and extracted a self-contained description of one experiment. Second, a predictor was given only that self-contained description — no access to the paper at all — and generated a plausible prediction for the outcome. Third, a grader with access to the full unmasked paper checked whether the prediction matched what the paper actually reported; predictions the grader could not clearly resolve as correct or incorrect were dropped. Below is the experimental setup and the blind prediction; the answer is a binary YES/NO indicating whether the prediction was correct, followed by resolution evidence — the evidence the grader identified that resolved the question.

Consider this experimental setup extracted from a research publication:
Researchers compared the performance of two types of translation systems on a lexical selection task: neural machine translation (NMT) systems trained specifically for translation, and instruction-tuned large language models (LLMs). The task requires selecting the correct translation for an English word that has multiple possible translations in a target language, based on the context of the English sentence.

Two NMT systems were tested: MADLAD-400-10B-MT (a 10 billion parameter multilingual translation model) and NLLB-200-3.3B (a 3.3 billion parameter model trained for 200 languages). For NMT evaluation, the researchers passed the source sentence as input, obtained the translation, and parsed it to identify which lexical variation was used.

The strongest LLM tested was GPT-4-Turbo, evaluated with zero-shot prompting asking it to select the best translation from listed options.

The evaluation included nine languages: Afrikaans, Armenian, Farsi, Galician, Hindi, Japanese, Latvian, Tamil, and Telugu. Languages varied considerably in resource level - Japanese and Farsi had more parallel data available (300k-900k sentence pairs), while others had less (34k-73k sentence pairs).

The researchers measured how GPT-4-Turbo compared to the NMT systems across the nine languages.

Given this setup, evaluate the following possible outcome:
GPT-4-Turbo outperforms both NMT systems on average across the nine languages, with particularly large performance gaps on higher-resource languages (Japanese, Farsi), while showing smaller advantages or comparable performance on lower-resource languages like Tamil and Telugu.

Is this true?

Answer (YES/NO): NO